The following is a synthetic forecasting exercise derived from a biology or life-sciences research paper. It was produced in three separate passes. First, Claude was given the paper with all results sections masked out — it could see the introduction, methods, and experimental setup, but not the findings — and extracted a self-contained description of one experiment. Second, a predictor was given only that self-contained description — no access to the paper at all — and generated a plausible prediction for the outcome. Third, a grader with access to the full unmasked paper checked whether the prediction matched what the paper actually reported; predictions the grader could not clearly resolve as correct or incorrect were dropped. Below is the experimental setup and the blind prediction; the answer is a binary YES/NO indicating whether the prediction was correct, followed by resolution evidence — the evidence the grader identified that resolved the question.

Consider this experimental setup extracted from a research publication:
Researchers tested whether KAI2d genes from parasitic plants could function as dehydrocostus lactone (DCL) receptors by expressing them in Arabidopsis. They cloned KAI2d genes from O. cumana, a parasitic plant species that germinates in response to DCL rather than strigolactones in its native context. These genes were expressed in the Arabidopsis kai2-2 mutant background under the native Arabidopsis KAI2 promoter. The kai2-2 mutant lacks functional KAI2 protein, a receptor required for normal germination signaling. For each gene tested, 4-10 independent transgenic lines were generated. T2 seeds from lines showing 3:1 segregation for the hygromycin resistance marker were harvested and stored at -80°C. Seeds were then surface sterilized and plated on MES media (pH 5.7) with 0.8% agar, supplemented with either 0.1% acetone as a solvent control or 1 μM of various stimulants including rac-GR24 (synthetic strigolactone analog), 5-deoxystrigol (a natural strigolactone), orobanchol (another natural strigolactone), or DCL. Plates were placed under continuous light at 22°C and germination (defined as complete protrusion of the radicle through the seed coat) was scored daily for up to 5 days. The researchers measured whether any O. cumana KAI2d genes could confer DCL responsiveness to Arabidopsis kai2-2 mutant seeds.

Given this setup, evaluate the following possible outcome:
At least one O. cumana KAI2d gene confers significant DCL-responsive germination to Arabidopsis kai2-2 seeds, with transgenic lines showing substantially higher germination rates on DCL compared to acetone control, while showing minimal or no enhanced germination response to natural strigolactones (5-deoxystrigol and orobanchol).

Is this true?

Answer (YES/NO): NO